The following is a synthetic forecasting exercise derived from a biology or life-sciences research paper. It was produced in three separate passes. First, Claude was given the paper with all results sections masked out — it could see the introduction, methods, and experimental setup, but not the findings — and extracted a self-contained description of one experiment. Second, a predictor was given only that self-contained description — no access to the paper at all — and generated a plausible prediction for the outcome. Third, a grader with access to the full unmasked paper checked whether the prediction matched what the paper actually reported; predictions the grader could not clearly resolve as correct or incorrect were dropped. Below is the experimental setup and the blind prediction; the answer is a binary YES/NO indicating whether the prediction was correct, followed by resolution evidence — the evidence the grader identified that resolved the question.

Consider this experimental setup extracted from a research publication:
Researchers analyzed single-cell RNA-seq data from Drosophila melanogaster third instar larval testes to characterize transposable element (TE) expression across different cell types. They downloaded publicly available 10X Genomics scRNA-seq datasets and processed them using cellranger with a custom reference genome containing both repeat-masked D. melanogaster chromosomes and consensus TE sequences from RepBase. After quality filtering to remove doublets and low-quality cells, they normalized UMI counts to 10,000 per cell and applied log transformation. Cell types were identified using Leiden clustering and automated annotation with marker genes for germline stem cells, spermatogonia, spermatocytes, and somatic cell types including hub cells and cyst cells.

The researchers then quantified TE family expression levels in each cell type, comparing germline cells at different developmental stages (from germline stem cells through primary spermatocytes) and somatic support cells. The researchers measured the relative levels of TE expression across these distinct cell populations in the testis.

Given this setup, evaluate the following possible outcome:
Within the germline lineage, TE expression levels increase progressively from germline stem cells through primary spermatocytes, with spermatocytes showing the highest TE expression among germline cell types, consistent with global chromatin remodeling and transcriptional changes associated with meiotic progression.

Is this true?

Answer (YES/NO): NO